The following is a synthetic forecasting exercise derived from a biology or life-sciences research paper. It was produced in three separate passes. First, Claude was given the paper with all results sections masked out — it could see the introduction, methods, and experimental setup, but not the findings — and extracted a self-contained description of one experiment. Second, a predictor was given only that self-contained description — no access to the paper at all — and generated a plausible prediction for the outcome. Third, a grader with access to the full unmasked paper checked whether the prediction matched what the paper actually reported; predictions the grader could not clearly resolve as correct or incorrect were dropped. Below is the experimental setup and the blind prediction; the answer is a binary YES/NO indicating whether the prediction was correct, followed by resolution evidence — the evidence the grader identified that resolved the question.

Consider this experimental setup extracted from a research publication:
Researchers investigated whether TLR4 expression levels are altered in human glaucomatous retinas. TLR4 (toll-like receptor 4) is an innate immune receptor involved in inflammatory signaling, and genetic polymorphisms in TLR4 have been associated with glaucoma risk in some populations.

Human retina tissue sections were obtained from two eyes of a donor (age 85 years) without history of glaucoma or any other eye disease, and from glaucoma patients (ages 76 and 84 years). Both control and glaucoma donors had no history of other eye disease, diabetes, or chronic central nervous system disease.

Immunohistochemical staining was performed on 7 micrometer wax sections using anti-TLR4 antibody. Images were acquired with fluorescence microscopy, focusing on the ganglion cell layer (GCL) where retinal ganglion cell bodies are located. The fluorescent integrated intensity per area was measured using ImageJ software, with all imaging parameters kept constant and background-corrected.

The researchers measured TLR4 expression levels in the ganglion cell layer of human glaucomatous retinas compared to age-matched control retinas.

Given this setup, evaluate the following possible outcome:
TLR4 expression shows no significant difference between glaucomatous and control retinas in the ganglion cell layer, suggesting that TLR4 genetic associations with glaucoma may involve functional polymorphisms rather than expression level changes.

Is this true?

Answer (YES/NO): NO